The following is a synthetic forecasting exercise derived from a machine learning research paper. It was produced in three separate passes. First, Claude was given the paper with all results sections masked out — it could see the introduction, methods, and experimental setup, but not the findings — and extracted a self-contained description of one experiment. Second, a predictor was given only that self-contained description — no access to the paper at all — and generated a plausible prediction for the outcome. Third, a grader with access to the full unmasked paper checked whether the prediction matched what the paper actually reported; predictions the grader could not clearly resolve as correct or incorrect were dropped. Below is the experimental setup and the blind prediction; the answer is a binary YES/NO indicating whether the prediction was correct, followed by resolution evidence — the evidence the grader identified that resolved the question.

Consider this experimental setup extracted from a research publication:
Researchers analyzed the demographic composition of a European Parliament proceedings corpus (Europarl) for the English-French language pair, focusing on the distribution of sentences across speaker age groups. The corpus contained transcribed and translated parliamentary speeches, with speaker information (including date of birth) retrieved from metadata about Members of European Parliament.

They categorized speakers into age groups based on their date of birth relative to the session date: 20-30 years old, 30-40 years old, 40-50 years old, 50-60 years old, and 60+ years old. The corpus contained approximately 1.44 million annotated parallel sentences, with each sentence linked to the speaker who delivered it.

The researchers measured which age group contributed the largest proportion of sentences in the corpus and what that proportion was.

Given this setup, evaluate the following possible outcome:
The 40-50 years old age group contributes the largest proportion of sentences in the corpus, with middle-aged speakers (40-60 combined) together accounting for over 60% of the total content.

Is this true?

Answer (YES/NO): NO